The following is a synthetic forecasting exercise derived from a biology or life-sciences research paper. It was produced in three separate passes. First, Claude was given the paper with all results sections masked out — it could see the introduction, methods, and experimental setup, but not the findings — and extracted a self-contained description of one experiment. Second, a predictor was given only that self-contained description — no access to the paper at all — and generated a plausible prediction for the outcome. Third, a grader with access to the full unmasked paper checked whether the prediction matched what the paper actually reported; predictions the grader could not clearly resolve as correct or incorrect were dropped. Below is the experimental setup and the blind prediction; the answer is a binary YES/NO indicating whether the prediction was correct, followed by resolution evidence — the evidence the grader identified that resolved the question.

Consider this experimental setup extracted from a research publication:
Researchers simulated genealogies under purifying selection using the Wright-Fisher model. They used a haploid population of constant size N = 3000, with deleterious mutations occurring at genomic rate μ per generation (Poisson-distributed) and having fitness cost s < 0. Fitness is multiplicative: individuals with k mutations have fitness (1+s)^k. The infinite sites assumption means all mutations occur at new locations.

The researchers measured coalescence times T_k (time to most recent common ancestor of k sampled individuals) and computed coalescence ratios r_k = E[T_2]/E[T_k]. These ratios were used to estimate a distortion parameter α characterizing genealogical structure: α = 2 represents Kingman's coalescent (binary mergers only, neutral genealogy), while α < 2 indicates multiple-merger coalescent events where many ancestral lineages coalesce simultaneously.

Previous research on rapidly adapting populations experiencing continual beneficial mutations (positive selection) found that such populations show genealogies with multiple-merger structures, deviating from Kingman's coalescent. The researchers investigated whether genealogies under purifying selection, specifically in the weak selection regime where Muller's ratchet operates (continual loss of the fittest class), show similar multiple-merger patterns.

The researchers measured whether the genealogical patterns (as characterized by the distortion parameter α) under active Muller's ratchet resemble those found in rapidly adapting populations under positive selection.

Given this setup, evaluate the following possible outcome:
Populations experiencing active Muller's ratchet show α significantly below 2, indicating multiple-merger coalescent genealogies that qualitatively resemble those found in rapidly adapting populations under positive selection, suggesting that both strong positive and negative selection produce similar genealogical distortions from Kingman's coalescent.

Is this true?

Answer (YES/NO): YES